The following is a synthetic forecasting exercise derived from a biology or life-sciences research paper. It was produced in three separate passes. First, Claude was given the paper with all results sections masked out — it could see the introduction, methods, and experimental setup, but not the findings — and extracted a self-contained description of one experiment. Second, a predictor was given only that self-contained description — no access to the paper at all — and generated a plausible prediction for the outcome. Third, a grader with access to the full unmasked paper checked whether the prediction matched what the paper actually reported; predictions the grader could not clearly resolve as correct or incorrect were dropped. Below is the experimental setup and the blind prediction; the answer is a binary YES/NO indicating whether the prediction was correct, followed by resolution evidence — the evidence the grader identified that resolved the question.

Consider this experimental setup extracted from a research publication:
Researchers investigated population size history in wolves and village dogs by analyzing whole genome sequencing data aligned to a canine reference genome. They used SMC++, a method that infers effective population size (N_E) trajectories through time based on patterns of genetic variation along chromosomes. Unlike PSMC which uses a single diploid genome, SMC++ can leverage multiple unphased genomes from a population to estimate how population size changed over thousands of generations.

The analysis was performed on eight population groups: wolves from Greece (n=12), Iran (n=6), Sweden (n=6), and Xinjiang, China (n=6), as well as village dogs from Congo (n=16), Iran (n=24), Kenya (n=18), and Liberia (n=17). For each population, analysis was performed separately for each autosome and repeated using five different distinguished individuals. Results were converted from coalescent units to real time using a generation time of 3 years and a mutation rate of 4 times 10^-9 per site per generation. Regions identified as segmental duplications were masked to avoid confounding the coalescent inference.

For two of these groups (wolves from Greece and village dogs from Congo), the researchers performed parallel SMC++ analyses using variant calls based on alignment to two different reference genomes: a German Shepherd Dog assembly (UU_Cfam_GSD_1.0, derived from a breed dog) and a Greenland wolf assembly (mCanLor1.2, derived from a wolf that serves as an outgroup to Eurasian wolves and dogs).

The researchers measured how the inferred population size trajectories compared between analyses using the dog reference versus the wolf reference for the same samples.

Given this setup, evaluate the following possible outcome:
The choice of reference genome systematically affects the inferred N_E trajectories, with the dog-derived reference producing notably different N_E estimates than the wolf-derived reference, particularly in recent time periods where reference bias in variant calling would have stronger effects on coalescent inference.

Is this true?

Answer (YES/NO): NO